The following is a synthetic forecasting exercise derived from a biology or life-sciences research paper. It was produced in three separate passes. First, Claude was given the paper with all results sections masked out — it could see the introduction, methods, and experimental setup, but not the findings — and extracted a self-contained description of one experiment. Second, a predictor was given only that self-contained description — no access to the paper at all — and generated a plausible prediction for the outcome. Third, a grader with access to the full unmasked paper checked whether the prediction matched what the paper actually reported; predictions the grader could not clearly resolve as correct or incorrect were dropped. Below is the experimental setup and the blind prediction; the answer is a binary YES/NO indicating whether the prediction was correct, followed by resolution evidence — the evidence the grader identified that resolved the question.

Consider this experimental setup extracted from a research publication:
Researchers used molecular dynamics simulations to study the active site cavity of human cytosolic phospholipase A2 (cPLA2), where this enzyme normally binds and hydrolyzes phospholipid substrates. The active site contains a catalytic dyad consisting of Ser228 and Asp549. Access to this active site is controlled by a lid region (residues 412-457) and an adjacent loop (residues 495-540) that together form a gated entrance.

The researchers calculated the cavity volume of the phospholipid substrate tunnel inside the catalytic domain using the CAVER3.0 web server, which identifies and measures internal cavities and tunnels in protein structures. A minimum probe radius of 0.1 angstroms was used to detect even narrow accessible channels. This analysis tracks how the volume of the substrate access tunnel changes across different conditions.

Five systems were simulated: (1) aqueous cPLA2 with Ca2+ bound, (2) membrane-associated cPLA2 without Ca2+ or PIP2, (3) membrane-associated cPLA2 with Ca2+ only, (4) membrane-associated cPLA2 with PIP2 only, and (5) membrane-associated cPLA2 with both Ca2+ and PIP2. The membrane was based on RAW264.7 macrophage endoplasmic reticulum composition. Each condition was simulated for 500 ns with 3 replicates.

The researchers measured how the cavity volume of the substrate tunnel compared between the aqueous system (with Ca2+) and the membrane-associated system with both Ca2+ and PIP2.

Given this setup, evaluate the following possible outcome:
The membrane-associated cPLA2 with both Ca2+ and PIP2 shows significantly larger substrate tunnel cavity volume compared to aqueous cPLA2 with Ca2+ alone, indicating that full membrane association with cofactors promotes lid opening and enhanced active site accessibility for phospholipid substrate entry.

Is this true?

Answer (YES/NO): YES